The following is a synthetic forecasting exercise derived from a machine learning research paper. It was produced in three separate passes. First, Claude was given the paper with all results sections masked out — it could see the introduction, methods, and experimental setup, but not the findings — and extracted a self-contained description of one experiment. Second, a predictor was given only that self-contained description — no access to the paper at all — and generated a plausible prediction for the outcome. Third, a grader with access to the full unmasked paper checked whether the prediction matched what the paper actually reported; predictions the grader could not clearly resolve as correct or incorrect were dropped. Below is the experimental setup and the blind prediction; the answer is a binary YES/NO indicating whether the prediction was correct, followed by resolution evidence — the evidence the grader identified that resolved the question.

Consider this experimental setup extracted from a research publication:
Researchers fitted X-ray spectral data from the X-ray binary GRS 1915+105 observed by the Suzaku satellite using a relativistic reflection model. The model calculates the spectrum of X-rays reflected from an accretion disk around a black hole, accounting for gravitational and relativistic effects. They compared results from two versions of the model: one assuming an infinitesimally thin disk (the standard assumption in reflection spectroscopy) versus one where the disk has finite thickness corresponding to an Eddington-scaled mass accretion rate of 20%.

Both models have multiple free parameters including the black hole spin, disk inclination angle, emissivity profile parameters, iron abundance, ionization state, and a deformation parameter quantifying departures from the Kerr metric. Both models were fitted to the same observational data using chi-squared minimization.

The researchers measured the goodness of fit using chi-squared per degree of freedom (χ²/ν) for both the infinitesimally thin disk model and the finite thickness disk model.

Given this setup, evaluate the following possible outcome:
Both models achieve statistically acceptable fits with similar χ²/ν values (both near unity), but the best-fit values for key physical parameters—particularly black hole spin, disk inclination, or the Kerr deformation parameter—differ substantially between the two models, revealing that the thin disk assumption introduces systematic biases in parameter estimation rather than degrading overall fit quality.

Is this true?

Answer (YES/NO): NO